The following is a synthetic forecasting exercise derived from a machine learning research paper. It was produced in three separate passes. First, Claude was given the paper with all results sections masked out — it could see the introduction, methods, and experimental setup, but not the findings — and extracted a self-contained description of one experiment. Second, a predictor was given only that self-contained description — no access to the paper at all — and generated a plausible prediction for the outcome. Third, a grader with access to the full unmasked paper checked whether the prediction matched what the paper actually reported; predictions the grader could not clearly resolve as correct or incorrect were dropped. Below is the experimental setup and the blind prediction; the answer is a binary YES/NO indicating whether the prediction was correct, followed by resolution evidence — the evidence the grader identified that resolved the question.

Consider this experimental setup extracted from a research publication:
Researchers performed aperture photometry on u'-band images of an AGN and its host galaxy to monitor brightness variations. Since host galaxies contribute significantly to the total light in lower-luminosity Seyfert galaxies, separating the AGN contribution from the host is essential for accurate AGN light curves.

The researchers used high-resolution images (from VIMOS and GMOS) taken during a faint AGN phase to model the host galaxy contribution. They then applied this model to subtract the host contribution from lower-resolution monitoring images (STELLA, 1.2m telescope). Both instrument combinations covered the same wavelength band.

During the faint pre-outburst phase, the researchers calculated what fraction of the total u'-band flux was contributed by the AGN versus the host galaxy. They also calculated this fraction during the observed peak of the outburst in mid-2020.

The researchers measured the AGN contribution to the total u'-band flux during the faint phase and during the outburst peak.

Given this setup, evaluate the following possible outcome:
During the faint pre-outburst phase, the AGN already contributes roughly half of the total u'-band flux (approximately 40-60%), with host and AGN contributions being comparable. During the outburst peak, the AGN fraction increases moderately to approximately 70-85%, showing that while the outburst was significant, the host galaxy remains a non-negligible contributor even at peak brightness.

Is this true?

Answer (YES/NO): NO